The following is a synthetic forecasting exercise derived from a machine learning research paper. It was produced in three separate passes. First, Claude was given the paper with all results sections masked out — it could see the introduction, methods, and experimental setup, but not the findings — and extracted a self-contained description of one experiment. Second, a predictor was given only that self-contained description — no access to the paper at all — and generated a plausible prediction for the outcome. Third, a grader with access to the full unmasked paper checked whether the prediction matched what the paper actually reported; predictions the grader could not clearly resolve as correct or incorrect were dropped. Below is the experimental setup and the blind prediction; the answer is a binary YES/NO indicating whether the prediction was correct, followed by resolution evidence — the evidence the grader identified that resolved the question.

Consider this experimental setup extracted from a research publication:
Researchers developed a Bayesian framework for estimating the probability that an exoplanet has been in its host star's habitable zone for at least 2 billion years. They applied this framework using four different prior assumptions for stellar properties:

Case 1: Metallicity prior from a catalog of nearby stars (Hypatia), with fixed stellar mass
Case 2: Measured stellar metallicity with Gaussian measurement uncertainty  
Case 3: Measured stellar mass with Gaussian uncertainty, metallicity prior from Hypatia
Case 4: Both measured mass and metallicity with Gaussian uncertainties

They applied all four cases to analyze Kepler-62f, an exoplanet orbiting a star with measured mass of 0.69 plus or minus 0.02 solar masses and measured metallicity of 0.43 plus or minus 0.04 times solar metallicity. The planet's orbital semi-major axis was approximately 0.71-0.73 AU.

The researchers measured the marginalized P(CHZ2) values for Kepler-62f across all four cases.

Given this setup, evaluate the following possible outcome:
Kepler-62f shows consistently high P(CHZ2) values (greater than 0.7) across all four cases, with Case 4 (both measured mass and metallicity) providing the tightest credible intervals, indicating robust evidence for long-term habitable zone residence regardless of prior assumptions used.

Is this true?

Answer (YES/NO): NO